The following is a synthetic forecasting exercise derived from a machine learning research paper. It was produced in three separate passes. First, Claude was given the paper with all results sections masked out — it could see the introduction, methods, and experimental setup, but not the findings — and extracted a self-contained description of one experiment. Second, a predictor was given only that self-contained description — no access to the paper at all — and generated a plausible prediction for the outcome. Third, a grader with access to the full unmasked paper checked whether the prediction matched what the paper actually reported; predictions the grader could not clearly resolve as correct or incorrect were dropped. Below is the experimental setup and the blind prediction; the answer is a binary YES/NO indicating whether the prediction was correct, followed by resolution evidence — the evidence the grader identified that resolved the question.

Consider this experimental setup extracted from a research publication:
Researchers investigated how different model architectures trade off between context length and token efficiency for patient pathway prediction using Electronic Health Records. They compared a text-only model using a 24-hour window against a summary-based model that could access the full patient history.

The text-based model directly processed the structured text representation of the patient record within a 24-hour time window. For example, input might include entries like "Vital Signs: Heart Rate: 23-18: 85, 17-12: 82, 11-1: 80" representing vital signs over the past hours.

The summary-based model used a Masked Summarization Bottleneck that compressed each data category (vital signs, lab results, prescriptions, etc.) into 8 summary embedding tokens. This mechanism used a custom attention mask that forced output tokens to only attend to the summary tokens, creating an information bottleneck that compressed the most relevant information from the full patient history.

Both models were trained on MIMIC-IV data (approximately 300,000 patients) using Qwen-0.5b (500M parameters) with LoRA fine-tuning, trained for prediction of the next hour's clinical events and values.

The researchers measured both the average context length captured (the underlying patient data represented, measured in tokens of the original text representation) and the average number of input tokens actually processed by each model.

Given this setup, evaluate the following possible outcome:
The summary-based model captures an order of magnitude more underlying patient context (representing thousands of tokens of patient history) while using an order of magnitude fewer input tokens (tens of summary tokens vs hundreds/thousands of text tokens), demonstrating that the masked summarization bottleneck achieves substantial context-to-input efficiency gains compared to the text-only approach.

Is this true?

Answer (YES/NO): NO